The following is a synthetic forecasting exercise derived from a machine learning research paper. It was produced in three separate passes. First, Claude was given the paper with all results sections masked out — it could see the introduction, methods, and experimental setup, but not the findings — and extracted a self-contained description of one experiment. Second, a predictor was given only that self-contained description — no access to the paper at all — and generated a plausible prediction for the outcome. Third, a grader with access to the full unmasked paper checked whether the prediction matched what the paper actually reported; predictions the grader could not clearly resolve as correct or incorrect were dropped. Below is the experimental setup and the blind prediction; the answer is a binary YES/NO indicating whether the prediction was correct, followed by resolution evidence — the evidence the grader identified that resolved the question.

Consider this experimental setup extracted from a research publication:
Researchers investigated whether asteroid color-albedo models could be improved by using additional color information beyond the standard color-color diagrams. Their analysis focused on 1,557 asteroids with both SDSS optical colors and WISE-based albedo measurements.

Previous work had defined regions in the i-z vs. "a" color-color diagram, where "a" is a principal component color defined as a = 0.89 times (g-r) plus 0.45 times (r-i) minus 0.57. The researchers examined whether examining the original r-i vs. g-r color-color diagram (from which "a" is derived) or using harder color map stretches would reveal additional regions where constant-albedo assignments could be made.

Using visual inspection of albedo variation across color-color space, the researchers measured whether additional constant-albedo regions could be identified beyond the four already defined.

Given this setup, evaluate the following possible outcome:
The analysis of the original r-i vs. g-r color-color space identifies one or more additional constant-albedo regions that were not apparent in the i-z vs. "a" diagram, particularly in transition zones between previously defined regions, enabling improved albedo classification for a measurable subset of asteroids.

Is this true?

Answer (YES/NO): NO